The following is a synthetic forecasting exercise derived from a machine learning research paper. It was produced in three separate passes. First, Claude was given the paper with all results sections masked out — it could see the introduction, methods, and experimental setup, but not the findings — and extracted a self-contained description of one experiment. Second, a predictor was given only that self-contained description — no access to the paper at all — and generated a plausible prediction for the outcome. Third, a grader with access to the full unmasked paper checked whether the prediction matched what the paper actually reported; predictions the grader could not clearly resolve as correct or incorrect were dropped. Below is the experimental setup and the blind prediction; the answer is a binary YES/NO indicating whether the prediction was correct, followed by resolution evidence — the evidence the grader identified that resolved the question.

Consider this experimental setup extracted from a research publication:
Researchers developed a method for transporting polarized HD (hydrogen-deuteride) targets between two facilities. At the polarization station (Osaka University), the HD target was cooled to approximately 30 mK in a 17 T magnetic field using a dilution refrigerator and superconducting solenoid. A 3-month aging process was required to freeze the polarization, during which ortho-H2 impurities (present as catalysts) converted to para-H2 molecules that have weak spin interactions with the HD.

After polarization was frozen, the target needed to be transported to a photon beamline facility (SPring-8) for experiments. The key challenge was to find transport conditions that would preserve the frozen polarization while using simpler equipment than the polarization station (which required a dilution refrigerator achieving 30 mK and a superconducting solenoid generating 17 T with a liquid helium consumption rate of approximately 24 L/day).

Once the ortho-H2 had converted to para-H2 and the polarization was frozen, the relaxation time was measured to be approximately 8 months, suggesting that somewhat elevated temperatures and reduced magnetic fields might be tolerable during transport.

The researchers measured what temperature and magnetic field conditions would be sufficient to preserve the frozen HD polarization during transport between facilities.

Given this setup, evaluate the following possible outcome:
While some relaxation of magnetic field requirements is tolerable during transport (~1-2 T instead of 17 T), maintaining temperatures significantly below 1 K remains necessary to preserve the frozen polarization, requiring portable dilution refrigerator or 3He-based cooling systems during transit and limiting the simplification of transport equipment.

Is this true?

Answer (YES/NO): NO